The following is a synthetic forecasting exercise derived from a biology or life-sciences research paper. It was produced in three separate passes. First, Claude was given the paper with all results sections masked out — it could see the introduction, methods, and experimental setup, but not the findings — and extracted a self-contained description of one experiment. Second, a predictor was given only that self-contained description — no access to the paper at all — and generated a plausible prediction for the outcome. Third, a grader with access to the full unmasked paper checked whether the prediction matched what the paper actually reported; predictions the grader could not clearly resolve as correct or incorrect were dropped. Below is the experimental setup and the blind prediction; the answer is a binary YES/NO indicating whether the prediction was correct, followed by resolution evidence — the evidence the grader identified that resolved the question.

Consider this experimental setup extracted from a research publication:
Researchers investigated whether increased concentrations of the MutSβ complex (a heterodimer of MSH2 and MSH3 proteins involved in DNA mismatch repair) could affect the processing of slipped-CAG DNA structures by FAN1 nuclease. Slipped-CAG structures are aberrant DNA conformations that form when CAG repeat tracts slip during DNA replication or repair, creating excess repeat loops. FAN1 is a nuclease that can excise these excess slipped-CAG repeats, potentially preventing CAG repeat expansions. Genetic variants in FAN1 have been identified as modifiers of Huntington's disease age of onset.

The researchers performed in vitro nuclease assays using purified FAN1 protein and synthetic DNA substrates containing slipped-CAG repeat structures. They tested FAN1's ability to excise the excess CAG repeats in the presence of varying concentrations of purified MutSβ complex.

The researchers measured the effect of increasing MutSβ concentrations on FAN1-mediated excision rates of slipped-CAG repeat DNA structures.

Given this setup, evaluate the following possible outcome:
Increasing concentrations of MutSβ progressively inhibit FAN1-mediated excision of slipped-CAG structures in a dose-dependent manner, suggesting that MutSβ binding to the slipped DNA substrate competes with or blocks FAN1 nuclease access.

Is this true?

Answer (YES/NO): YES